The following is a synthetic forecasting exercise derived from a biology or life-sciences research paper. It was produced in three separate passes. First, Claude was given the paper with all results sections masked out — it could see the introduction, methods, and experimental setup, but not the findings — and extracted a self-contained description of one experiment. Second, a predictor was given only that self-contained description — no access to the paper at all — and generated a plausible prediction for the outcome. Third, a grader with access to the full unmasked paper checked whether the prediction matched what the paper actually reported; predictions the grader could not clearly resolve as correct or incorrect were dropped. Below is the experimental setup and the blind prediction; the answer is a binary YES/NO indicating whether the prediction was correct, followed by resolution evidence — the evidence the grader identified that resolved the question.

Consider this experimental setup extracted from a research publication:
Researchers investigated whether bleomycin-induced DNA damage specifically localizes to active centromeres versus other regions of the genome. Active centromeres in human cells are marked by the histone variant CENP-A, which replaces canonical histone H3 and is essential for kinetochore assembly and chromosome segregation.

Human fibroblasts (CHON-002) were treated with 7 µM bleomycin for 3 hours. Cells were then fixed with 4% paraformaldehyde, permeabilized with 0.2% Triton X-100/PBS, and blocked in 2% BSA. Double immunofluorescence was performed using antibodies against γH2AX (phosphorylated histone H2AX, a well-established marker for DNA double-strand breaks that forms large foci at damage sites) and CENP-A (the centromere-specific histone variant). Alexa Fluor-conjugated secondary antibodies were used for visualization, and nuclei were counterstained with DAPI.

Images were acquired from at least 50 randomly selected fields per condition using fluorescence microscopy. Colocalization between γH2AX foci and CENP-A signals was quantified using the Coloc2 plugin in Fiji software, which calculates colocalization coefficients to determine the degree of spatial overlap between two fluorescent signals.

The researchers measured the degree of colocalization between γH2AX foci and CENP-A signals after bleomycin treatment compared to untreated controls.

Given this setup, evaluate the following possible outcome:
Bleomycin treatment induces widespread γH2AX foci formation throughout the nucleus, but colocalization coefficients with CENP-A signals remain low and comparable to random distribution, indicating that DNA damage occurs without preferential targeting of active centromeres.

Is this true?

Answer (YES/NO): NO